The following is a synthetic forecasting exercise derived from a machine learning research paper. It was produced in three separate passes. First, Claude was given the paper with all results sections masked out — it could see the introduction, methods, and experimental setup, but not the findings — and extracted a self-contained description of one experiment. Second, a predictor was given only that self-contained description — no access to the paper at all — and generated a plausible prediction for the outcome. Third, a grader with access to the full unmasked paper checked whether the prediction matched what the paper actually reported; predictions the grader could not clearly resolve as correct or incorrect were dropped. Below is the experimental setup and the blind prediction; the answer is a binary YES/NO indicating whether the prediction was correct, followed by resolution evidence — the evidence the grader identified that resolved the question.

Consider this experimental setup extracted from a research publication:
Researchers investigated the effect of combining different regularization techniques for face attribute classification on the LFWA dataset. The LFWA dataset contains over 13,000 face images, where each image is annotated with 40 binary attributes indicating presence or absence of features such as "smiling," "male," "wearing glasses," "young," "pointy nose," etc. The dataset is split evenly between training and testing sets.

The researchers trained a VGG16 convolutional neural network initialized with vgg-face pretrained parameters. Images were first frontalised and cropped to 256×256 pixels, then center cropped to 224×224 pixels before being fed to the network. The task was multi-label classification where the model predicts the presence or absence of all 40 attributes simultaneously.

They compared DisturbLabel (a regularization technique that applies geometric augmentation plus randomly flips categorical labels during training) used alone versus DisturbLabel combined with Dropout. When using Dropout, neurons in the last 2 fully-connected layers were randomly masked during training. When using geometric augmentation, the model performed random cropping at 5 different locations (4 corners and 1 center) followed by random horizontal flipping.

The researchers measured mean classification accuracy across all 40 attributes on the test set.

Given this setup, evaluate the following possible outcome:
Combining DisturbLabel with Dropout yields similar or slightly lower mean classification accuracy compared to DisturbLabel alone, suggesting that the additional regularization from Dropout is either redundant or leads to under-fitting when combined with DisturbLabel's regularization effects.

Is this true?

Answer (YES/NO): YES